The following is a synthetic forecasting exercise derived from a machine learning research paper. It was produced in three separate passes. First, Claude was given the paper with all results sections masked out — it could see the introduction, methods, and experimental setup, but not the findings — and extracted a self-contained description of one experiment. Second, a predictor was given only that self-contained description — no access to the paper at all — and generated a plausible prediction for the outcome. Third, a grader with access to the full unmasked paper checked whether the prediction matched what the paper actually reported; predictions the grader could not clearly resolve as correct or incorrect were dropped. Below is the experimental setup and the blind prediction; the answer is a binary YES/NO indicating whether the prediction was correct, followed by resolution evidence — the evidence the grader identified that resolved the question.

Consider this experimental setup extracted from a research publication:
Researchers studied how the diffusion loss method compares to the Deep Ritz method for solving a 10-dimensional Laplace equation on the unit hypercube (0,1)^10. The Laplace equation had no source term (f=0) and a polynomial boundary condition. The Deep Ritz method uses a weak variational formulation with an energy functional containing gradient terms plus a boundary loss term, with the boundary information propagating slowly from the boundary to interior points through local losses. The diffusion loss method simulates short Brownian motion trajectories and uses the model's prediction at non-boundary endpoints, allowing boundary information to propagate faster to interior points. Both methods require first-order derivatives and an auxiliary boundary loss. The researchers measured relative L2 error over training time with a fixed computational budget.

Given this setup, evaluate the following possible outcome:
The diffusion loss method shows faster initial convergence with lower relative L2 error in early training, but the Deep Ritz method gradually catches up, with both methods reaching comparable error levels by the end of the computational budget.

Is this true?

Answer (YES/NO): NO